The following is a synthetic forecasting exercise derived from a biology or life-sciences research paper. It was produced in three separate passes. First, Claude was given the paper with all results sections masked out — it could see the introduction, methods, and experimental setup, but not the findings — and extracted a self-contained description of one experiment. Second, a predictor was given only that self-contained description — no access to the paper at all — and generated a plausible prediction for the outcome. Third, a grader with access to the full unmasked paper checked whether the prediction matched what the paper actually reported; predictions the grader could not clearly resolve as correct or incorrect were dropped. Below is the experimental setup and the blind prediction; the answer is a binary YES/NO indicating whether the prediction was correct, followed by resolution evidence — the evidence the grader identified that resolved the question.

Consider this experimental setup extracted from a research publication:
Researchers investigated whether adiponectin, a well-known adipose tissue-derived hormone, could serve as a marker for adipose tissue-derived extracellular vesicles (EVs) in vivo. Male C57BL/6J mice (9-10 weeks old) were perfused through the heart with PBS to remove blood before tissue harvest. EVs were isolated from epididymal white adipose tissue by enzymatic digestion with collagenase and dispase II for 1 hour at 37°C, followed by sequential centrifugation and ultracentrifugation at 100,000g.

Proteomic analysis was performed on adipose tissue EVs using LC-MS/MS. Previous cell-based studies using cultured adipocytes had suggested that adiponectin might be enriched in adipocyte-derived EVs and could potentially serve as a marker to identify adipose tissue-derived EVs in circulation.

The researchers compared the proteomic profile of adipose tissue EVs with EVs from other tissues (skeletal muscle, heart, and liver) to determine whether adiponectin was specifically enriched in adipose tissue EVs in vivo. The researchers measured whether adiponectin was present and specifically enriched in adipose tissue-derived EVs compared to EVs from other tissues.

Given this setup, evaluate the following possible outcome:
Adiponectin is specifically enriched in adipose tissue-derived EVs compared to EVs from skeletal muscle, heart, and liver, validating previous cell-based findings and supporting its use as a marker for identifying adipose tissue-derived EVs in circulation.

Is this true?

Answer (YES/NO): NO